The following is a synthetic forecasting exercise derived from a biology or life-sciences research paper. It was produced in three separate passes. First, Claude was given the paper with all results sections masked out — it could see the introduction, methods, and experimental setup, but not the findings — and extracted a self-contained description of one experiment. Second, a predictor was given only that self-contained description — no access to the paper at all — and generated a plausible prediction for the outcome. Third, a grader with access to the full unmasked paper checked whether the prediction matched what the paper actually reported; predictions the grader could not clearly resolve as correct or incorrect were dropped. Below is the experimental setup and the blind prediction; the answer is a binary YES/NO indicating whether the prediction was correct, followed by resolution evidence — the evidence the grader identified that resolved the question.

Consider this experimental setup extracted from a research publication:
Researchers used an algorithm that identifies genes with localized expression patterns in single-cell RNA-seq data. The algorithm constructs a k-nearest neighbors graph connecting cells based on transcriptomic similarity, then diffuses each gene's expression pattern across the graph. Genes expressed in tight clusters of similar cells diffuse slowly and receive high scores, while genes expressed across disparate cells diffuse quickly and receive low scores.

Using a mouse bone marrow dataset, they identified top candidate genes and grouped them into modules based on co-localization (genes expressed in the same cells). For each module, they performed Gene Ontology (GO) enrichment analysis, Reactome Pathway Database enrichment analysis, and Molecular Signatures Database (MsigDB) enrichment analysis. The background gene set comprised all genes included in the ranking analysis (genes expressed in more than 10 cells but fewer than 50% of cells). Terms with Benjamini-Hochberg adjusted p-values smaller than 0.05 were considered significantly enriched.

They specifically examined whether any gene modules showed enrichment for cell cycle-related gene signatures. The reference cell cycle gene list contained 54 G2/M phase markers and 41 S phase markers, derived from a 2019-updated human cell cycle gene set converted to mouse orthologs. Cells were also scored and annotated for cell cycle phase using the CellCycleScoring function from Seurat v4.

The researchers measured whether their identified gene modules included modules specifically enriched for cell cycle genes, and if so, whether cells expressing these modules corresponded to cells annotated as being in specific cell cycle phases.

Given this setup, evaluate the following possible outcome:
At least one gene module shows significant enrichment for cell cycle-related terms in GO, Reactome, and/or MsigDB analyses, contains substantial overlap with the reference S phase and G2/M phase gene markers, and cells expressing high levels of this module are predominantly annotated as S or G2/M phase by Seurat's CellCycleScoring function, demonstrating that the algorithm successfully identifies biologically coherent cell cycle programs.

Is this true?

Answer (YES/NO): YES